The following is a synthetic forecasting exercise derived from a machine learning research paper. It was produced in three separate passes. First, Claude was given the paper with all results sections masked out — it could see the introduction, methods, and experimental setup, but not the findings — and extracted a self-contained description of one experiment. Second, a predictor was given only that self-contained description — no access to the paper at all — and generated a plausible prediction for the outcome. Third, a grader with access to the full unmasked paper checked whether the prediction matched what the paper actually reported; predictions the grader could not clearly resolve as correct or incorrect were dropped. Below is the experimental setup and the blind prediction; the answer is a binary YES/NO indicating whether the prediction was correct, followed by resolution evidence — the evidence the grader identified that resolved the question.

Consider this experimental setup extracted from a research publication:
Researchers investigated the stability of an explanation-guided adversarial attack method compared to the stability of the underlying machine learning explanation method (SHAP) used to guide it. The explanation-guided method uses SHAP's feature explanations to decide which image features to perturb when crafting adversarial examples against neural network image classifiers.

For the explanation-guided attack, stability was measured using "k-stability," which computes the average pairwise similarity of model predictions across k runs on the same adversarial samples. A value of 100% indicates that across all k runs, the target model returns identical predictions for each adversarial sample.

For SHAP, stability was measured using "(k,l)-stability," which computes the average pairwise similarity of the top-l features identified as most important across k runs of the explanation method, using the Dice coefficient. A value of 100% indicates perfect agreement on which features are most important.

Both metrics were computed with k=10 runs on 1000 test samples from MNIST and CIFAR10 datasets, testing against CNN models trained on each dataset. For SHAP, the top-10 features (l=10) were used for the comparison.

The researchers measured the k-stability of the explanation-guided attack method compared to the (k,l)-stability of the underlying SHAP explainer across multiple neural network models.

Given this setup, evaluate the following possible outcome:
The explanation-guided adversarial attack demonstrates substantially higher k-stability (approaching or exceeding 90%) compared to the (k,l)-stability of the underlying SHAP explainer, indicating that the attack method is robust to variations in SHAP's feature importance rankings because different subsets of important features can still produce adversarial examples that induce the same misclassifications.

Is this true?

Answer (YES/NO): YES